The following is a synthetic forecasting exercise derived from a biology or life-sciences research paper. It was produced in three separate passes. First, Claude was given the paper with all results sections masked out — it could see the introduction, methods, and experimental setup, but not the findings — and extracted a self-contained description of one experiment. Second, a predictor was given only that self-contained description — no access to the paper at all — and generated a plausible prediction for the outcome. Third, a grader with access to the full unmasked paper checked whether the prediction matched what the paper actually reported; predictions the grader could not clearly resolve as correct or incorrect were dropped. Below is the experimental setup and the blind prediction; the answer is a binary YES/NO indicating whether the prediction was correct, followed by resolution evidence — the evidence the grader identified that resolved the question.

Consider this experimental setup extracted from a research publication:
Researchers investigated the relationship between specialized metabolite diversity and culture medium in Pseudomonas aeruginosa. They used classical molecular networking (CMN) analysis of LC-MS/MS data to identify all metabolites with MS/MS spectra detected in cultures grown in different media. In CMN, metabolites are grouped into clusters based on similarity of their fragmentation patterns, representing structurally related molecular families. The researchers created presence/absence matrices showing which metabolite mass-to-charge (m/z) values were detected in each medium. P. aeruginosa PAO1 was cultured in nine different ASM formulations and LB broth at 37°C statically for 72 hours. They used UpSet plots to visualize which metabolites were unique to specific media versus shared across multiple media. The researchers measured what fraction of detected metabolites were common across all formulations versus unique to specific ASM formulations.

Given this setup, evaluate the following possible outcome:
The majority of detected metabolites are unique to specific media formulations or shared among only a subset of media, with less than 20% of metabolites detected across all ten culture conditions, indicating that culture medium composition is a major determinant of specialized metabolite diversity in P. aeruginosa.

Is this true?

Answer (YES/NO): YES